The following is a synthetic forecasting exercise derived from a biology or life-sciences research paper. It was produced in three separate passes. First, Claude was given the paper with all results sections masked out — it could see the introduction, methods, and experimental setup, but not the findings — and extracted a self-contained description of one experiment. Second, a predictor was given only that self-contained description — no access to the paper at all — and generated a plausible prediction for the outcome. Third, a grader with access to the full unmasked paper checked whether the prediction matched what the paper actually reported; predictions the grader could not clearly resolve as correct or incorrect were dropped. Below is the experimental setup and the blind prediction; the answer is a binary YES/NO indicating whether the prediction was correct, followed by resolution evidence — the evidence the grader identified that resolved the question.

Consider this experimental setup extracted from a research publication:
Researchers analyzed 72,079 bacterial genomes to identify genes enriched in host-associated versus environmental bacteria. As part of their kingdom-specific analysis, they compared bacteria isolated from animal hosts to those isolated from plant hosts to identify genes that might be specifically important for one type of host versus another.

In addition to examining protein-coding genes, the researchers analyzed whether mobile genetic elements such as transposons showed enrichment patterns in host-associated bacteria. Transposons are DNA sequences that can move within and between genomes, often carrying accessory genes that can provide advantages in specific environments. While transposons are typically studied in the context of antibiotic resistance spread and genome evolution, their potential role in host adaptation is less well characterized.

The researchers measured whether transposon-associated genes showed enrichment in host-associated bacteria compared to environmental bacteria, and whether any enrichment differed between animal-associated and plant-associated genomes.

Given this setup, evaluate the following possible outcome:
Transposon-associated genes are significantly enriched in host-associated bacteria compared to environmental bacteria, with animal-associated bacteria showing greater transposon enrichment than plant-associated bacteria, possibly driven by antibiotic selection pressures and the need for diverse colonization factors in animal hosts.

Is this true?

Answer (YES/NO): YES